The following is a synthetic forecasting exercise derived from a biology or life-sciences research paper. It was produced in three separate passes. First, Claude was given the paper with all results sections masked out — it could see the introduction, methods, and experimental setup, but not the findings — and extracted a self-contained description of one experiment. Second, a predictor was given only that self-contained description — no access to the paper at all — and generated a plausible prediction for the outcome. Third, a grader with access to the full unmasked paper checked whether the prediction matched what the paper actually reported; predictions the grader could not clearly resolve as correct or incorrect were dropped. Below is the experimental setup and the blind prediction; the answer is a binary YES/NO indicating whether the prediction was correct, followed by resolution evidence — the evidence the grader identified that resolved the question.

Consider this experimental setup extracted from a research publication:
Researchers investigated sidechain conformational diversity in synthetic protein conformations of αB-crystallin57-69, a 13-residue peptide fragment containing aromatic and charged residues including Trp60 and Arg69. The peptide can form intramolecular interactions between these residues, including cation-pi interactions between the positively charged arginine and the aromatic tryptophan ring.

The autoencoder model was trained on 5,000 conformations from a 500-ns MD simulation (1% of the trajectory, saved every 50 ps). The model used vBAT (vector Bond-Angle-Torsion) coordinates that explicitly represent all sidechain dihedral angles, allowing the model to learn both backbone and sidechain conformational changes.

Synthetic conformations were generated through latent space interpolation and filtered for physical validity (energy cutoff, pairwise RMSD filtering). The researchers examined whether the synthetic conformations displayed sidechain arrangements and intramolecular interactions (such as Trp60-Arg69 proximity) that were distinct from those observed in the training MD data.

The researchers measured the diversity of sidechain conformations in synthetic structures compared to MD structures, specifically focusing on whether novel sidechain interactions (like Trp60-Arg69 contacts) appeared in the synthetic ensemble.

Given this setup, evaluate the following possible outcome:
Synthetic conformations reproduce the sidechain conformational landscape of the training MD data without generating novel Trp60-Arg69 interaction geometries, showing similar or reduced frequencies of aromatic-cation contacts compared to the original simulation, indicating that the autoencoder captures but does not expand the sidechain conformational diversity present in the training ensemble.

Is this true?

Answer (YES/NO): NO